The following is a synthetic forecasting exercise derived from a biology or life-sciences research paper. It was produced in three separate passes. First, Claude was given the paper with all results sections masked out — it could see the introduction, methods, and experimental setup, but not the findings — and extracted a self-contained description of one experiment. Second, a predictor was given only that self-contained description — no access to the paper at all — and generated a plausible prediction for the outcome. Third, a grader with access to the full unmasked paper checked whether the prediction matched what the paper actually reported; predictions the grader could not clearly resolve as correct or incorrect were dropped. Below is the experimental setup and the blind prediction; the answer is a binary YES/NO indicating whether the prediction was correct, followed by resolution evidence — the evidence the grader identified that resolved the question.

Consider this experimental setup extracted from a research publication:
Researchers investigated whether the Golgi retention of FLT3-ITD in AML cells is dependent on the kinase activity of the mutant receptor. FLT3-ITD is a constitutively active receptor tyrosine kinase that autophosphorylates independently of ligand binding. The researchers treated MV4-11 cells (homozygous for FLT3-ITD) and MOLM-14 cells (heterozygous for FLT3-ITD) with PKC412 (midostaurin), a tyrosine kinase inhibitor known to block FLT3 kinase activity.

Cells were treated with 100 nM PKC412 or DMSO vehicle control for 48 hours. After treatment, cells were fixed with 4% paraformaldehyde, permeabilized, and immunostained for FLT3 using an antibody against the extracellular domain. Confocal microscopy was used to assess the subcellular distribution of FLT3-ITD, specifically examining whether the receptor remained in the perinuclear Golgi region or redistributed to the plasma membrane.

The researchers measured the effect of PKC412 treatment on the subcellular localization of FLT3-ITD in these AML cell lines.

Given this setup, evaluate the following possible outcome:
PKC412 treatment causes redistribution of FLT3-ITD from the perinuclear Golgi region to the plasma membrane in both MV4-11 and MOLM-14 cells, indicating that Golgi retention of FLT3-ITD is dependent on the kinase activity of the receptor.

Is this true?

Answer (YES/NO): NO